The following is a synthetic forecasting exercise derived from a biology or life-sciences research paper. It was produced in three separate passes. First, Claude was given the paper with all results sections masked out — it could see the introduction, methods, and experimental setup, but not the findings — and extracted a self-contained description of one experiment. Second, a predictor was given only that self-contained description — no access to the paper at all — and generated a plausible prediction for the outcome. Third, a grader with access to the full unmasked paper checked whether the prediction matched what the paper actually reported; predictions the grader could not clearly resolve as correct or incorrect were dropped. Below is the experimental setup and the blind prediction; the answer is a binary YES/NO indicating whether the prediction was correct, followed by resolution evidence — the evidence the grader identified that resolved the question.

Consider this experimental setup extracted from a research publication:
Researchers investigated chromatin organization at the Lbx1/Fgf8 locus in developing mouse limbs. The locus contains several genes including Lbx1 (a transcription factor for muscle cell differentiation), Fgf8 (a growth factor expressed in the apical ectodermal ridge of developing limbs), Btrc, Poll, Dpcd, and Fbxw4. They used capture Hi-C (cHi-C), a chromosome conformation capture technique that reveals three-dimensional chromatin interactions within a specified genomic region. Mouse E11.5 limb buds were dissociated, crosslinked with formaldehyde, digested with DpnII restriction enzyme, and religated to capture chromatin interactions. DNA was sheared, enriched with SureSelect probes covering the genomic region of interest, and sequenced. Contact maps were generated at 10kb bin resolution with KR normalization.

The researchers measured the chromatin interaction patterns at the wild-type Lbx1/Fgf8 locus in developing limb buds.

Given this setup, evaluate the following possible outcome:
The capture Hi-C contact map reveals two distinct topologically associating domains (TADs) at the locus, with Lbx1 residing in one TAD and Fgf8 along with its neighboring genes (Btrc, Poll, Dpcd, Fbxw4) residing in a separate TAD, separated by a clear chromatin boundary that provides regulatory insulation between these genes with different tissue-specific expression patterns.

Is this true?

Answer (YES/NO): NO